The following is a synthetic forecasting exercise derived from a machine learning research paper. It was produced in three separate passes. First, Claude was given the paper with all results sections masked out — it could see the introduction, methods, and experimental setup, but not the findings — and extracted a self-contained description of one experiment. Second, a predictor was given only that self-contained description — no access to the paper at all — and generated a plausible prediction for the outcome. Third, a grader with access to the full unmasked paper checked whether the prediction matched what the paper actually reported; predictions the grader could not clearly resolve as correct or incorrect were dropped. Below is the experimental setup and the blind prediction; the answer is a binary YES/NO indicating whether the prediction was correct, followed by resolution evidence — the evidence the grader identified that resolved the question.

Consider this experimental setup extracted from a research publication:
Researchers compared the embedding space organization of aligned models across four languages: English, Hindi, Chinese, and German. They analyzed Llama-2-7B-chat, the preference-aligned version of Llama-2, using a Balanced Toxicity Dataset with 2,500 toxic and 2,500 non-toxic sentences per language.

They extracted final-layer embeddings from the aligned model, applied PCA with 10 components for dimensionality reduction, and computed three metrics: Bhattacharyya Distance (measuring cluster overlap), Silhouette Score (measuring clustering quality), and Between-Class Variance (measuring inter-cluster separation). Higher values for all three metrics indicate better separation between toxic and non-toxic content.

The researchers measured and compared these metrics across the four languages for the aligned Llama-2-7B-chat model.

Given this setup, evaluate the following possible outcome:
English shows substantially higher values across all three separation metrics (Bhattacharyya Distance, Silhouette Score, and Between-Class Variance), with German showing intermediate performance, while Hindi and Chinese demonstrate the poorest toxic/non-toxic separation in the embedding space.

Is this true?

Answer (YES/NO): NO